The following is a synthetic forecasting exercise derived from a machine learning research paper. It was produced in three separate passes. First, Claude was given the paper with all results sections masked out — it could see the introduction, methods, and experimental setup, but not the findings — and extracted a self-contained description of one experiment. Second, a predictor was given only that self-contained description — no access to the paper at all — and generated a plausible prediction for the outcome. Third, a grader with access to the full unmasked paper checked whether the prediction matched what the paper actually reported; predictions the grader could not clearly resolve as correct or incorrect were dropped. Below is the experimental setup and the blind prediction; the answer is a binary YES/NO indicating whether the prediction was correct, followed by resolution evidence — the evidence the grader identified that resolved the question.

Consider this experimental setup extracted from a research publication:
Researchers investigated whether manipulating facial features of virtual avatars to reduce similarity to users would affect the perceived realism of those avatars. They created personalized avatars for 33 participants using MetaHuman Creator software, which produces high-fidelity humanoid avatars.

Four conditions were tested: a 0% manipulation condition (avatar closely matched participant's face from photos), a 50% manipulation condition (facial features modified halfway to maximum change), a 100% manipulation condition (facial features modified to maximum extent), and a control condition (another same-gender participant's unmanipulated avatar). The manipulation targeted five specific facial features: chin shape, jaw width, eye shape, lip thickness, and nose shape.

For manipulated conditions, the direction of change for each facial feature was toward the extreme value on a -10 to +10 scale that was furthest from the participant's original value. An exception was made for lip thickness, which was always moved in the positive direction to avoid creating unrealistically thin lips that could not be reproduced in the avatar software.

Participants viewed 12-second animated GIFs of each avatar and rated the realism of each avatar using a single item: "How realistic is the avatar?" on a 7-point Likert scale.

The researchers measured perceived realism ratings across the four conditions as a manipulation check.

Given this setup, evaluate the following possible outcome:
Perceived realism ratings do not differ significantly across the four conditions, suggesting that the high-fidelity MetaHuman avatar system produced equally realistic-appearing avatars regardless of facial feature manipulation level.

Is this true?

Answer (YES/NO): NO